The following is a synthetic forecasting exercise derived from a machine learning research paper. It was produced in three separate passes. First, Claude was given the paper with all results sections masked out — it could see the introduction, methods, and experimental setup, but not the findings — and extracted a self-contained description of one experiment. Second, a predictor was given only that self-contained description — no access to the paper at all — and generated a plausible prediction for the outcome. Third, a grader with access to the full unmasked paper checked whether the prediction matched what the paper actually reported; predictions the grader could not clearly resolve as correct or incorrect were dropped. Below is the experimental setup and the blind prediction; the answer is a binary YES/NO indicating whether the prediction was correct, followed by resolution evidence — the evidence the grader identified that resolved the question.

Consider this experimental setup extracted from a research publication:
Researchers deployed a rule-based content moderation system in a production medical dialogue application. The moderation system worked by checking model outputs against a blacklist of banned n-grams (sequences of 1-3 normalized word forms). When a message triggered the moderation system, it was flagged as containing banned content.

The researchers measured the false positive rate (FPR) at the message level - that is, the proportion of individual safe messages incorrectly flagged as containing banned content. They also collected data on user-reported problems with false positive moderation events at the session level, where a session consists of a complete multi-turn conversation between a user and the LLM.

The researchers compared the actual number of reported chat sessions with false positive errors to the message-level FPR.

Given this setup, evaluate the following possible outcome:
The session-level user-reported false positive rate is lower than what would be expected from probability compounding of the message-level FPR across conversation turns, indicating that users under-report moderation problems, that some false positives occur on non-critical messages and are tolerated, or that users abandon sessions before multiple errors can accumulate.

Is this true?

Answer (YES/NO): YES